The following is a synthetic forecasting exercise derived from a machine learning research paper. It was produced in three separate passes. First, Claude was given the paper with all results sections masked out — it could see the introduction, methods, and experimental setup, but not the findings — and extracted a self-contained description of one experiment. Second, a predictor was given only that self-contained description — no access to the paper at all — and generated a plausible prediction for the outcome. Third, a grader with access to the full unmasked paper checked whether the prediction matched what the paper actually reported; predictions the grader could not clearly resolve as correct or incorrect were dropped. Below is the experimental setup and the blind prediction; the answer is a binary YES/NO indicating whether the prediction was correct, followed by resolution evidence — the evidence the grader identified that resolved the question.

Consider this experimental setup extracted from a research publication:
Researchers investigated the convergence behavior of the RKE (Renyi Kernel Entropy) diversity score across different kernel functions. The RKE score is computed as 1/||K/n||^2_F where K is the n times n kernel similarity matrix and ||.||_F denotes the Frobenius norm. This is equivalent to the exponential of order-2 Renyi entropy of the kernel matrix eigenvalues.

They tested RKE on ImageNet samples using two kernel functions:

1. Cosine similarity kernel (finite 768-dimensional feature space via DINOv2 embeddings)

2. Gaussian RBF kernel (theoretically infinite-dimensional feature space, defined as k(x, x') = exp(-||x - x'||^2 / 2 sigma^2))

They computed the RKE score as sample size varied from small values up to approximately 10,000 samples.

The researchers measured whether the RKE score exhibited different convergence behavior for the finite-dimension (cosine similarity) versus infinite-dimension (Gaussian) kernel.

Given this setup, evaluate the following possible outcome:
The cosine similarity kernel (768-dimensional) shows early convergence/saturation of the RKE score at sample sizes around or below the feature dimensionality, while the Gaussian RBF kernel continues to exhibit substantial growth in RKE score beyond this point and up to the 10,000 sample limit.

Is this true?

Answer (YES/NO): NO